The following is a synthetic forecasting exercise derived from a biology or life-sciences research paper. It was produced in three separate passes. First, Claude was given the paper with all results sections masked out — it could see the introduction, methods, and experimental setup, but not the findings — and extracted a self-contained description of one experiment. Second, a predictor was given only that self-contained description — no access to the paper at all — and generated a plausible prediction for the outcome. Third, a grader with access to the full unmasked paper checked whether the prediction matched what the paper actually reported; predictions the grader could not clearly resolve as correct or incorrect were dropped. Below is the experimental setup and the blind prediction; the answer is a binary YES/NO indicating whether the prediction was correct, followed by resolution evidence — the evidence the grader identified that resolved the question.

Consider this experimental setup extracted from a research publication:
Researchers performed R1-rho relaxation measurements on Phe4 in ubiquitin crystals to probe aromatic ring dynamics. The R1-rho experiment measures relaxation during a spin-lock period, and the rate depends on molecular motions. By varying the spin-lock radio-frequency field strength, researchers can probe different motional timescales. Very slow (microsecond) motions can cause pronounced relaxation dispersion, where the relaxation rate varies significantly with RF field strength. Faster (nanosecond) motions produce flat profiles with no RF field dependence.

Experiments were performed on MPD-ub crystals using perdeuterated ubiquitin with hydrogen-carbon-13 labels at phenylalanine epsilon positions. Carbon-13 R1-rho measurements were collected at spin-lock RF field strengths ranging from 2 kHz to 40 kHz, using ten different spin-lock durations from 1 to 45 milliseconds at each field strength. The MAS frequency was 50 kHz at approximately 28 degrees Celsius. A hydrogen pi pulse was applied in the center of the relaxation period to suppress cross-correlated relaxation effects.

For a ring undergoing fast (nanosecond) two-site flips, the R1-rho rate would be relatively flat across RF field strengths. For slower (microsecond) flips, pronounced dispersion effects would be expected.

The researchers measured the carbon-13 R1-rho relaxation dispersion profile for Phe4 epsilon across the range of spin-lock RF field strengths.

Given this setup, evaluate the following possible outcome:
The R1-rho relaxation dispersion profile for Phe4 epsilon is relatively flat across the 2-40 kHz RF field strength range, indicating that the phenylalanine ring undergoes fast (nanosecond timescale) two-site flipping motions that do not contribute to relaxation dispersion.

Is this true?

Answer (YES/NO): YES